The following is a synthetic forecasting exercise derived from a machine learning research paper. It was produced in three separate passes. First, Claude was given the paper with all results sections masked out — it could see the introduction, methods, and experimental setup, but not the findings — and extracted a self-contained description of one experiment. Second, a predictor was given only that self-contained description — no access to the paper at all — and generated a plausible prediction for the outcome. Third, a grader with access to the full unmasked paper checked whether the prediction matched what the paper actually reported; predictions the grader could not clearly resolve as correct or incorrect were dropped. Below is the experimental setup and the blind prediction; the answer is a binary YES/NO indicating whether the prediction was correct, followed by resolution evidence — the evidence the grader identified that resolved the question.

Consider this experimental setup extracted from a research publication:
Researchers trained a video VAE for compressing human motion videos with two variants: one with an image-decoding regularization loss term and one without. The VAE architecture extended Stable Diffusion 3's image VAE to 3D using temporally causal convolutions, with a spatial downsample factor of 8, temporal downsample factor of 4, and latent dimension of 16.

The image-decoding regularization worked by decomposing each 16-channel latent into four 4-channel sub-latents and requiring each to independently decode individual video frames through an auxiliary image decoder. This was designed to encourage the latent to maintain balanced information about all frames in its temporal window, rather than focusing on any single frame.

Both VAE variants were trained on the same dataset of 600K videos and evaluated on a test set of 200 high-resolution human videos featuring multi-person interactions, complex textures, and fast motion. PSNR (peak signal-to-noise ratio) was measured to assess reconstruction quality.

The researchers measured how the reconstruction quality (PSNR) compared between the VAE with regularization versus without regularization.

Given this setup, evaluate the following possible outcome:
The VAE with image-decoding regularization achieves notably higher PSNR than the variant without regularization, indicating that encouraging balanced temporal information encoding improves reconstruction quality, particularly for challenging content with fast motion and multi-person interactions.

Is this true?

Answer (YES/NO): NO